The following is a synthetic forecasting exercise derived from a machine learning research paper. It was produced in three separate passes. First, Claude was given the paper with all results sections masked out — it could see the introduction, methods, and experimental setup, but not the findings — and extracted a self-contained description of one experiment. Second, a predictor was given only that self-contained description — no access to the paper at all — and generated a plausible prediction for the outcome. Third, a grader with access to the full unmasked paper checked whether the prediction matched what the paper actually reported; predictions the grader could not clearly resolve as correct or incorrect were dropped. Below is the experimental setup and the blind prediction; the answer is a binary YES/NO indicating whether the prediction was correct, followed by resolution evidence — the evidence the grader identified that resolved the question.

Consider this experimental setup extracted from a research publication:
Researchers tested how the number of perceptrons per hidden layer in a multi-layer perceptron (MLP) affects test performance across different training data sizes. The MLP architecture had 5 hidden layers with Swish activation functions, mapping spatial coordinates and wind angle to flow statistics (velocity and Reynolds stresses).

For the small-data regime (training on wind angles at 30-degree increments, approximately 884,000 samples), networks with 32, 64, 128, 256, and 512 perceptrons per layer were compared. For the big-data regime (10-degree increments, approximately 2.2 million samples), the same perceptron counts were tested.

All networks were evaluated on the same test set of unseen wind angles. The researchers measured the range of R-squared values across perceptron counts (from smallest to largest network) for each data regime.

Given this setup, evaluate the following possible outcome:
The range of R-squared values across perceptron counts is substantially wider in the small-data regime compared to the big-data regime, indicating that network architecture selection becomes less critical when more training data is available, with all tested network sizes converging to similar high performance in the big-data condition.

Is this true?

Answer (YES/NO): NO